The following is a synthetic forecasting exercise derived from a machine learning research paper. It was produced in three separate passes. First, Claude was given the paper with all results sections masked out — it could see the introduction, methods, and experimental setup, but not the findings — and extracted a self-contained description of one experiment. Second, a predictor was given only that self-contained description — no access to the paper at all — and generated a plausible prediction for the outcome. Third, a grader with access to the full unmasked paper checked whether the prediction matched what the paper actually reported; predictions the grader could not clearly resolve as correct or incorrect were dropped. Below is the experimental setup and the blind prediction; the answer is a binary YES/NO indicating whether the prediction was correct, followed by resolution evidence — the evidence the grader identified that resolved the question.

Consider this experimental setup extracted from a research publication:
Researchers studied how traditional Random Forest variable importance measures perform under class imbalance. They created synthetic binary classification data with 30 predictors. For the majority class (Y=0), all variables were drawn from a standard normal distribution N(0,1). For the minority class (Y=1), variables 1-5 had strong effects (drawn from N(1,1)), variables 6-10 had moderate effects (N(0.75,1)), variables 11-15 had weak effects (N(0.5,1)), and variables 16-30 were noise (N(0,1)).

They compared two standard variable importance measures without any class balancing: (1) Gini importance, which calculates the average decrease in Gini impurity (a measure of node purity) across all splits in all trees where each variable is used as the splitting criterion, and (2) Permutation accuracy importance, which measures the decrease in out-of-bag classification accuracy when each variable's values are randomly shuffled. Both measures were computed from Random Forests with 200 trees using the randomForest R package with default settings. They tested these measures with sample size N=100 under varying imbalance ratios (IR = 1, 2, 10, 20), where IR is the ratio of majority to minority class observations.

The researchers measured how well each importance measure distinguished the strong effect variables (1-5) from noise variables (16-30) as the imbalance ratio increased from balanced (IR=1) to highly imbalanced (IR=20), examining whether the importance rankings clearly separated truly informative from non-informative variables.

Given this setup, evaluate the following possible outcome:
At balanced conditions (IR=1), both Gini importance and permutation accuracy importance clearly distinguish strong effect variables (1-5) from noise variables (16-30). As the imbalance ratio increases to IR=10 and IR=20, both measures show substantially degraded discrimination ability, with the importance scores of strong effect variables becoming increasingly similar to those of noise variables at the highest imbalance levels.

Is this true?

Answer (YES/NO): NO